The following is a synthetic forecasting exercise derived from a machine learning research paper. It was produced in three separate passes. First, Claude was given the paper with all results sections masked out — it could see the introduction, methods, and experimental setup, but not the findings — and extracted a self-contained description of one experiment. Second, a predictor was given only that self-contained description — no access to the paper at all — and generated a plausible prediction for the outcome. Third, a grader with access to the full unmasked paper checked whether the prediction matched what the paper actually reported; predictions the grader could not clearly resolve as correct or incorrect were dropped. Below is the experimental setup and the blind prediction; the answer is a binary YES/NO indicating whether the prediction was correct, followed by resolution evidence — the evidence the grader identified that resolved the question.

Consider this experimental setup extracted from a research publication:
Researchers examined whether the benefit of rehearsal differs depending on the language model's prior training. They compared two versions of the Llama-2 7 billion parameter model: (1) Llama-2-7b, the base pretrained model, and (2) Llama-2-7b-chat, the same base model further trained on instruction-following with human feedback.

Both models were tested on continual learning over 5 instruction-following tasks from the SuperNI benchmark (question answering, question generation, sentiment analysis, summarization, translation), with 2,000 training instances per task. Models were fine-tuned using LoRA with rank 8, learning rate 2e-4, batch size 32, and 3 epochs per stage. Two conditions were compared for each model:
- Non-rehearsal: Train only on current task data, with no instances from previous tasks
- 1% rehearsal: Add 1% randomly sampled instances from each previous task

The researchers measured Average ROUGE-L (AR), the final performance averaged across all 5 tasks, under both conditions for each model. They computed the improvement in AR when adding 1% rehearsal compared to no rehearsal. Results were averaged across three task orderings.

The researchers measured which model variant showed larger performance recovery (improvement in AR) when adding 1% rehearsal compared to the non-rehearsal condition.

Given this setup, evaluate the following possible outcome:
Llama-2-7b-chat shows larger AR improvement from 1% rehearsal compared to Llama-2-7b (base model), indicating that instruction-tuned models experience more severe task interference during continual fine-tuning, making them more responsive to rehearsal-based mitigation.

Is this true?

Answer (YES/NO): NO